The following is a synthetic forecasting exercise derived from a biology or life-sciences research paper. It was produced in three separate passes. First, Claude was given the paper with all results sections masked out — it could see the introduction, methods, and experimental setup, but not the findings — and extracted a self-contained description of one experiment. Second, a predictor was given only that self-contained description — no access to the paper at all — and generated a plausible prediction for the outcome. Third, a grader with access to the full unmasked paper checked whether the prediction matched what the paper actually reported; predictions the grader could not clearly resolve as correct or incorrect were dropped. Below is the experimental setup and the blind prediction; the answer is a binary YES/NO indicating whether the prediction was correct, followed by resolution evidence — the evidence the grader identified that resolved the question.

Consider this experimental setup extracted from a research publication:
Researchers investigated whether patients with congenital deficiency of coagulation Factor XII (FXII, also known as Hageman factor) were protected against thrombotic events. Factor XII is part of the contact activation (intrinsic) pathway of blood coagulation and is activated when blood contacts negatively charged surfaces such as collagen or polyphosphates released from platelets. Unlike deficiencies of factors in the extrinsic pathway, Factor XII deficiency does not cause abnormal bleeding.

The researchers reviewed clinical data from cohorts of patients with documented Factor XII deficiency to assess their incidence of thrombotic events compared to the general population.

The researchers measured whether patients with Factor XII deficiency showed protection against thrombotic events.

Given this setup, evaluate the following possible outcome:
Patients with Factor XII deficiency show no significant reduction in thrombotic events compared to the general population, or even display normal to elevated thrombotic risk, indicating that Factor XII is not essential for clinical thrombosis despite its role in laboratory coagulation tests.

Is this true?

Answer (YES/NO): YES